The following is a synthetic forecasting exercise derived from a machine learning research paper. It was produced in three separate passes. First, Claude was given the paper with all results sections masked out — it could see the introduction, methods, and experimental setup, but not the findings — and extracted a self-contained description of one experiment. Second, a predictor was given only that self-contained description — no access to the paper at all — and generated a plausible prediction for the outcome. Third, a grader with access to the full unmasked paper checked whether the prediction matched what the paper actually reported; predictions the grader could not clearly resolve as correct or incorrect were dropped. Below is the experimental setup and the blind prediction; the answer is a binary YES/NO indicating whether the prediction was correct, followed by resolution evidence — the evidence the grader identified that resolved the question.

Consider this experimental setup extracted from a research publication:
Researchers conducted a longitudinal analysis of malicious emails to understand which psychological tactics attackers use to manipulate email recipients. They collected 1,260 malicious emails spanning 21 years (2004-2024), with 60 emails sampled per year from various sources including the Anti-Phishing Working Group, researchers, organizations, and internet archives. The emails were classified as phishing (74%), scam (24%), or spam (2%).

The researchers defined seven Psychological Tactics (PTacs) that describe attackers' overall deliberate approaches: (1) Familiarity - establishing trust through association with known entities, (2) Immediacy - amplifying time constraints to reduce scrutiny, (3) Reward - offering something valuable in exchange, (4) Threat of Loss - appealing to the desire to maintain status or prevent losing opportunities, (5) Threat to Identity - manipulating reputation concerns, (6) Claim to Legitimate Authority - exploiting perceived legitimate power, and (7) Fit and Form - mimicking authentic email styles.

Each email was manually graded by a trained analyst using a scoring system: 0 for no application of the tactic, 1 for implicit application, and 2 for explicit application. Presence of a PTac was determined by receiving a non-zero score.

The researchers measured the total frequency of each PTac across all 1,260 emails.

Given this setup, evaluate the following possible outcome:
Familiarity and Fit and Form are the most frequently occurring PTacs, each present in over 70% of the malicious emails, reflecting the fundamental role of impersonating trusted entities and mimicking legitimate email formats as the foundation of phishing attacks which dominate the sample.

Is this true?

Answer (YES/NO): NO